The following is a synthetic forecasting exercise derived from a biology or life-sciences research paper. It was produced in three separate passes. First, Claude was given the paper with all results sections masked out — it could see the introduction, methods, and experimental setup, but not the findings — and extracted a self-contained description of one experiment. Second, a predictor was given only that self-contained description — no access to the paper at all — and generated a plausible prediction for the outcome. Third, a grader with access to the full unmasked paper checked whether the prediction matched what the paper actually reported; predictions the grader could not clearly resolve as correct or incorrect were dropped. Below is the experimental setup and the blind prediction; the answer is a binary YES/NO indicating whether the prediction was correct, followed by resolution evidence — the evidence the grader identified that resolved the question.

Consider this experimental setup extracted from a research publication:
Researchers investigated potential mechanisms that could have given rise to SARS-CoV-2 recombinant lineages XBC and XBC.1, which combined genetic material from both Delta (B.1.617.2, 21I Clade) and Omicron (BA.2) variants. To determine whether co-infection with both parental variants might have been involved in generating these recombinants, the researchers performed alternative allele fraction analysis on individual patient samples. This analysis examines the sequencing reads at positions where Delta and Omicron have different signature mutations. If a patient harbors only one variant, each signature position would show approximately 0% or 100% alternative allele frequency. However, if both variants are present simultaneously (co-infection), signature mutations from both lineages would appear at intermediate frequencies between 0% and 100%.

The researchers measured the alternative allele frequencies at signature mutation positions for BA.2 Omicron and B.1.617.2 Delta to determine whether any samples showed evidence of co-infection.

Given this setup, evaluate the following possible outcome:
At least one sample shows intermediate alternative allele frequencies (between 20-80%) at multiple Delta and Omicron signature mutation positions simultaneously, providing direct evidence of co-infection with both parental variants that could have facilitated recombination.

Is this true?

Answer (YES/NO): YES